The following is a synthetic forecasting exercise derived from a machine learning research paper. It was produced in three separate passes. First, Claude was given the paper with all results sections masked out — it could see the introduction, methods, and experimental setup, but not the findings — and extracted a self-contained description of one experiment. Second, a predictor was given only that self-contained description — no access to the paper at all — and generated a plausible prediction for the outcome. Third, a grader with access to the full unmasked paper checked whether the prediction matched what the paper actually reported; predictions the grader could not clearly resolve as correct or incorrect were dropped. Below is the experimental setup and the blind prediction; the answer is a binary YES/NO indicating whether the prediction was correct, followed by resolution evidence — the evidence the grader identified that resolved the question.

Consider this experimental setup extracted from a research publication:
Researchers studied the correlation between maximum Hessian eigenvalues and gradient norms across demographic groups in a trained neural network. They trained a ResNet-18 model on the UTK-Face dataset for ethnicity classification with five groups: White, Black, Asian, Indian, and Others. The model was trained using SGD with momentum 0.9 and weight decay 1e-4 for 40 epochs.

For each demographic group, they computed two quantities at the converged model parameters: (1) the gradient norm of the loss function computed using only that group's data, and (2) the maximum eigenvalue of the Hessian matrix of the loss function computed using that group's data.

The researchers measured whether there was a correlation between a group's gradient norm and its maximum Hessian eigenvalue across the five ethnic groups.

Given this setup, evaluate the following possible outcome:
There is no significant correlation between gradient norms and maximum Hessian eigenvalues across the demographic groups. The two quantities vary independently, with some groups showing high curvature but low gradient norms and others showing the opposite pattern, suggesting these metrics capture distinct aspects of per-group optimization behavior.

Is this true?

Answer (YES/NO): NO